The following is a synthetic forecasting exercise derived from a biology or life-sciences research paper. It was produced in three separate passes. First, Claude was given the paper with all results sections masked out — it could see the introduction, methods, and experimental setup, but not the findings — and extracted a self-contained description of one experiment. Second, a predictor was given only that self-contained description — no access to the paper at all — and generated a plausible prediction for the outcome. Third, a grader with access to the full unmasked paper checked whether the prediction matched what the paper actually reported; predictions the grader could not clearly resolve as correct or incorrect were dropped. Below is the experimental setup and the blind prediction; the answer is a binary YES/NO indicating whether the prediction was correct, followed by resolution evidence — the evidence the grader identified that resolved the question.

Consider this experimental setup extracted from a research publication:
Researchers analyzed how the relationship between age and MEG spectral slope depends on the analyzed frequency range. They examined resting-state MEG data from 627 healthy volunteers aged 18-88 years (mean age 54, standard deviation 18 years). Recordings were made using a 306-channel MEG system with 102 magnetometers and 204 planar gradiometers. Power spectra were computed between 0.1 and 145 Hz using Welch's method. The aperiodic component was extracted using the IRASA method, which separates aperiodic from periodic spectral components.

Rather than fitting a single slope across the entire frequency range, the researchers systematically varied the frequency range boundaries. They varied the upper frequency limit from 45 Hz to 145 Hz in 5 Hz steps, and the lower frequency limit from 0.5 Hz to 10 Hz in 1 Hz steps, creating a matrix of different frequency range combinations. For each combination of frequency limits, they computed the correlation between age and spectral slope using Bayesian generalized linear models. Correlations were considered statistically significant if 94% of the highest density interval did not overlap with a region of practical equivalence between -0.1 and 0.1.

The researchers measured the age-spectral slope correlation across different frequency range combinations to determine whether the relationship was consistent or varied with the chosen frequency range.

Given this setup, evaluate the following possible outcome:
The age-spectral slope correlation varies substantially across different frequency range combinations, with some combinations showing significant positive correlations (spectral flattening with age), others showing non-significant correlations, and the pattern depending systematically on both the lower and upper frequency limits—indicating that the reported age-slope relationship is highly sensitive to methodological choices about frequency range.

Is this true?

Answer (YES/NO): NO